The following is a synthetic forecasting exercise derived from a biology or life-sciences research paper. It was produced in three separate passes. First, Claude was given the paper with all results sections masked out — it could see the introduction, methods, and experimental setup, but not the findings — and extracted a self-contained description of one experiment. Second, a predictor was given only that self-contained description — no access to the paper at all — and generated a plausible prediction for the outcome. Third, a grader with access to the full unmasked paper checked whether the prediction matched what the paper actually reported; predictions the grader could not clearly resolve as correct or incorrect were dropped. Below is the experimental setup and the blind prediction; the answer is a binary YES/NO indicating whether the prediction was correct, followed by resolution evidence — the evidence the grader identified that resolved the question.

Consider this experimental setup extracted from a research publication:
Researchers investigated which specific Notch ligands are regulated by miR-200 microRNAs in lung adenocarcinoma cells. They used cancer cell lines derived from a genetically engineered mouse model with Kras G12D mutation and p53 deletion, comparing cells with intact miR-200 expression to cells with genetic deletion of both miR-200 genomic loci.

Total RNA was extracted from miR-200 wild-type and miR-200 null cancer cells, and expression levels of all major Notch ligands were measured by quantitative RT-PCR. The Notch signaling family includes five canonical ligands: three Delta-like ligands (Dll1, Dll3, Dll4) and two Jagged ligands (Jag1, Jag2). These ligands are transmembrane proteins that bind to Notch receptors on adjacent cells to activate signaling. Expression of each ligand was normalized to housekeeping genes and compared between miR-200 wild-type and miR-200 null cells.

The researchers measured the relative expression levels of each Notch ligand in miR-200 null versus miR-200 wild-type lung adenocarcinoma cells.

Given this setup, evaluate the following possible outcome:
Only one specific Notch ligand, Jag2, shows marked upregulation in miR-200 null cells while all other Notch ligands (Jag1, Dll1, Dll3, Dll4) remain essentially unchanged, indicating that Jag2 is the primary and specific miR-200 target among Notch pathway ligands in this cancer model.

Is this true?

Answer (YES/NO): NO